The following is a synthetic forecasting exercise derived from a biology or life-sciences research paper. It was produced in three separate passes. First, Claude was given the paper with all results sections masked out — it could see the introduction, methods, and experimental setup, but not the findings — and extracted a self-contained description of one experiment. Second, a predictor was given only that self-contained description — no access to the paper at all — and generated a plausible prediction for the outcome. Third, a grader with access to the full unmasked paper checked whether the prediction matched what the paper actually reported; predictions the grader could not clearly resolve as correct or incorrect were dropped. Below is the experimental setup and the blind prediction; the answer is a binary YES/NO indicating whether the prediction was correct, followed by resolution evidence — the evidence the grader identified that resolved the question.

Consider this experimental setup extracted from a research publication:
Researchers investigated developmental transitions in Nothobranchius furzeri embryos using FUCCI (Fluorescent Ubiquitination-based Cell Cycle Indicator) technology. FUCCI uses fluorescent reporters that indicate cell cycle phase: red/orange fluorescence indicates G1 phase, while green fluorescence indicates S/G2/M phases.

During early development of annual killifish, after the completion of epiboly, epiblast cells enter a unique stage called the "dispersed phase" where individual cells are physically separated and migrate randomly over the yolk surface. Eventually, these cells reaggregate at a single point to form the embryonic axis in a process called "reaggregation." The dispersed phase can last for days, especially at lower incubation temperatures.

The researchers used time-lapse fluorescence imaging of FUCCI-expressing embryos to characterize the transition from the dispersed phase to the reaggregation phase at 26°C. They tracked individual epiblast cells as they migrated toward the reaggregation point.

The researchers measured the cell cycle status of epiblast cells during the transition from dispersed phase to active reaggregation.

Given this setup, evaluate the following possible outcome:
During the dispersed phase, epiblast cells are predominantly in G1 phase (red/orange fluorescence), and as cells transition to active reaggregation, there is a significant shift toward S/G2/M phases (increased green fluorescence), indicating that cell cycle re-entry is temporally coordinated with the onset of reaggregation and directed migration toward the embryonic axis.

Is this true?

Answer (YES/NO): NO